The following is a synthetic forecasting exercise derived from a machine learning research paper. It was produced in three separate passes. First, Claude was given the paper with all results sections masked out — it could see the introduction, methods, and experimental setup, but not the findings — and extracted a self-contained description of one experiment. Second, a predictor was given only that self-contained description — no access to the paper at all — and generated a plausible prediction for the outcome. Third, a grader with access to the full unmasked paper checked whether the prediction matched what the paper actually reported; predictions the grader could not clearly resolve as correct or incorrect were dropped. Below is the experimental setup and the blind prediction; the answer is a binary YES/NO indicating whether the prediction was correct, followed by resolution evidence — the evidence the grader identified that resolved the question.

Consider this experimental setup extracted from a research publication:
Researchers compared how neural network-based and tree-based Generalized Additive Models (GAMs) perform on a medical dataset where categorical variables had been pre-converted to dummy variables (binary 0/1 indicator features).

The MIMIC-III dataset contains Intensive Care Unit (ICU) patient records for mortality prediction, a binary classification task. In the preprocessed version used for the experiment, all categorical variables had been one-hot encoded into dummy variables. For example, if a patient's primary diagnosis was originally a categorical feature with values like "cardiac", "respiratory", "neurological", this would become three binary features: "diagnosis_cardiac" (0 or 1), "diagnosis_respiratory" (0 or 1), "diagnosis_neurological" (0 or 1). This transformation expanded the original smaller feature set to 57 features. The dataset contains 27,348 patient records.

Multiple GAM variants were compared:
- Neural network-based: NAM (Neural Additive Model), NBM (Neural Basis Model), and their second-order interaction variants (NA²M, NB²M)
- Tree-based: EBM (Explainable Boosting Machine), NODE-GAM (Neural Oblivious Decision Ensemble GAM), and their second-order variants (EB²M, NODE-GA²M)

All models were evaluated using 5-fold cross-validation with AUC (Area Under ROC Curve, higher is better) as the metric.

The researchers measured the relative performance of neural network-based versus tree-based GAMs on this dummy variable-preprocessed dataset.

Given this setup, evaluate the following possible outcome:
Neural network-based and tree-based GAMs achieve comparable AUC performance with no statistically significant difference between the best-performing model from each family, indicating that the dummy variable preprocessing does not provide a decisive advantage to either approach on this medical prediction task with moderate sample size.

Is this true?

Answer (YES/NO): NO